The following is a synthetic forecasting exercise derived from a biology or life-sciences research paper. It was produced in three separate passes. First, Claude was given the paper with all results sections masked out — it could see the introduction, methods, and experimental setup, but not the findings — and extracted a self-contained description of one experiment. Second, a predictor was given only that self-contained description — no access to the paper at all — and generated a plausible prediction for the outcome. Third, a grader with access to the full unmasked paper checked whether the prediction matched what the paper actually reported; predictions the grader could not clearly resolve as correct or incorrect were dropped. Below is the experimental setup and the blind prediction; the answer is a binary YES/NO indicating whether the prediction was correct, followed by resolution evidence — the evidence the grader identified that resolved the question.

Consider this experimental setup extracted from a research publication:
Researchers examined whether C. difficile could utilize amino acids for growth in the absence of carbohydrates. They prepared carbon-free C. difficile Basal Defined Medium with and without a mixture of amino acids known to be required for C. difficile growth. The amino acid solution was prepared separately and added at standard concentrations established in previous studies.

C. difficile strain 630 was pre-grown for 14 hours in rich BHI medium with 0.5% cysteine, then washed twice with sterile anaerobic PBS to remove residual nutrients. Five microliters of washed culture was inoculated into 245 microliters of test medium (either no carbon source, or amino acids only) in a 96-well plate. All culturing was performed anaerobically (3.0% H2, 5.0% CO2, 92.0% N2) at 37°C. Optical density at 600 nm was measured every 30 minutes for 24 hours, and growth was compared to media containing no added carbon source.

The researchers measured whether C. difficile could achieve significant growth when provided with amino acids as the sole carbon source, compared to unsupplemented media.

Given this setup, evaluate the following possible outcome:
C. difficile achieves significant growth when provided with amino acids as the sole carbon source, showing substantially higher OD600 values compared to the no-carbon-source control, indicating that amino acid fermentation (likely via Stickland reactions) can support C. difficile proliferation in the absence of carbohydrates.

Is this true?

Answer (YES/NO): YES